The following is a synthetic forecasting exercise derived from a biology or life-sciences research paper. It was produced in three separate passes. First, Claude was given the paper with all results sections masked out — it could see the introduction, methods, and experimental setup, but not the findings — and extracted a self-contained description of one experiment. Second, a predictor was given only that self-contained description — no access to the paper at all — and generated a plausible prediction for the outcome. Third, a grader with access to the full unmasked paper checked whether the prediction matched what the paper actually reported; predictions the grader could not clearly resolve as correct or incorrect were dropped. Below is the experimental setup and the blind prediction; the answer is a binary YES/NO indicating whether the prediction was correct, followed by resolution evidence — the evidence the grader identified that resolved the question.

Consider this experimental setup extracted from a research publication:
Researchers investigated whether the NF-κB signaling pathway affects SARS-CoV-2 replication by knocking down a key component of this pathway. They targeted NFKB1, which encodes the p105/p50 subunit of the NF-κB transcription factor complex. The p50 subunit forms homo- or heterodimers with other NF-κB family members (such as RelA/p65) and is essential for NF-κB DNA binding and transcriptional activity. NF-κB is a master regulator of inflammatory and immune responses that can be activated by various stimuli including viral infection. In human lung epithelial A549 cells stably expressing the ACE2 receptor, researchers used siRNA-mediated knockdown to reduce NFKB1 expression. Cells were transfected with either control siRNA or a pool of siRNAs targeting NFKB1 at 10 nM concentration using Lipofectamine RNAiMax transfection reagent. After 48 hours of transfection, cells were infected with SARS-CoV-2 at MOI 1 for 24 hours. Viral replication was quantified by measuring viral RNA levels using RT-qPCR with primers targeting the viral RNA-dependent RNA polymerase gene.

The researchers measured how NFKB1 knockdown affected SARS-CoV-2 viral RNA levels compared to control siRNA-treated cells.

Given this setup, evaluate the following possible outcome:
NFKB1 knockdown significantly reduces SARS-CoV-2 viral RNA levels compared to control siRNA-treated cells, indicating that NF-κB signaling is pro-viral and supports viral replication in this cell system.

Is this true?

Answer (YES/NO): YES